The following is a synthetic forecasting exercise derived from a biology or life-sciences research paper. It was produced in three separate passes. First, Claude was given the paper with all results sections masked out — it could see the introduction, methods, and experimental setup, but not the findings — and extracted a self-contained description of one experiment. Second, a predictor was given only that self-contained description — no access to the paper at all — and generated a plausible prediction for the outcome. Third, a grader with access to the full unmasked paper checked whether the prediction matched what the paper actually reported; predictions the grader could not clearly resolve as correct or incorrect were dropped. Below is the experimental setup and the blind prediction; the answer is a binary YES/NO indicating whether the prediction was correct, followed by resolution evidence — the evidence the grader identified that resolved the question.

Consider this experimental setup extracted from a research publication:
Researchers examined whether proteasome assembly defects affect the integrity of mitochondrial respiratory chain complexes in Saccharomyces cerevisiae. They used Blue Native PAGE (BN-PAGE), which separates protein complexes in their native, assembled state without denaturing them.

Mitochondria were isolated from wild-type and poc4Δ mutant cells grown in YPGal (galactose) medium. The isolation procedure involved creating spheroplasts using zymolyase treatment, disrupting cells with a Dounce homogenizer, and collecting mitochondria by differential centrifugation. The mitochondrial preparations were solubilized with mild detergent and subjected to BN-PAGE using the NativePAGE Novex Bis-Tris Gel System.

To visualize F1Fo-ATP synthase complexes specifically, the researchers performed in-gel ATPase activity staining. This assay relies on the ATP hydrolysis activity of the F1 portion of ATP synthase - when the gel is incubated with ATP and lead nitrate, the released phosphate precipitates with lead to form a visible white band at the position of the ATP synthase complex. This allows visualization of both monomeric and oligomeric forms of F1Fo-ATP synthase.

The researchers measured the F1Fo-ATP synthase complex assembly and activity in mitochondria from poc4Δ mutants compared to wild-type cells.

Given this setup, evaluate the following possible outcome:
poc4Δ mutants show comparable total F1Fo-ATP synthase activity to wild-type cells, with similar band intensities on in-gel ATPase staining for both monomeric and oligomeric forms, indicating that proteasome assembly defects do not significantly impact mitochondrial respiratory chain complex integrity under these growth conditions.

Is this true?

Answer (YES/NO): YES